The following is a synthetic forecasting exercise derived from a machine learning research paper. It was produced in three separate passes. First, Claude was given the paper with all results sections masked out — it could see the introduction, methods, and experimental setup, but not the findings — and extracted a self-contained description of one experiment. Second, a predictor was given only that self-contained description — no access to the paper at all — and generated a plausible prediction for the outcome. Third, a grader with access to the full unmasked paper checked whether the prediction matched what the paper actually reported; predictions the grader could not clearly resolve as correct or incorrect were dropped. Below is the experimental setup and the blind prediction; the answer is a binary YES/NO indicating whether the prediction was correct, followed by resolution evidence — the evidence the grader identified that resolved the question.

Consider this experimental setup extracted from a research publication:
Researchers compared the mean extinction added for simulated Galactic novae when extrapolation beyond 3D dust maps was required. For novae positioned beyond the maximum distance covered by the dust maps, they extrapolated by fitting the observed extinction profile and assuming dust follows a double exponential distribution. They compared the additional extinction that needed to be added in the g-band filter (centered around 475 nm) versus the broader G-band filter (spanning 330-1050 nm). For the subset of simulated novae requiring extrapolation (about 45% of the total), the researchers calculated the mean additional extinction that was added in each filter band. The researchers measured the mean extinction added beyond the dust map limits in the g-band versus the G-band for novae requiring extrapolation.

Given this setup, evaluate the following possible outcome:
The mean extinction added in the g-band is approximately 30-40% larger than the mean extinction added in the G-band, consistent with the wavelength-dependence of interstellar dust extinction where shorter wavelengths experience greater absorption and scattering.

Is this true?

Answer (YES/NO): NO